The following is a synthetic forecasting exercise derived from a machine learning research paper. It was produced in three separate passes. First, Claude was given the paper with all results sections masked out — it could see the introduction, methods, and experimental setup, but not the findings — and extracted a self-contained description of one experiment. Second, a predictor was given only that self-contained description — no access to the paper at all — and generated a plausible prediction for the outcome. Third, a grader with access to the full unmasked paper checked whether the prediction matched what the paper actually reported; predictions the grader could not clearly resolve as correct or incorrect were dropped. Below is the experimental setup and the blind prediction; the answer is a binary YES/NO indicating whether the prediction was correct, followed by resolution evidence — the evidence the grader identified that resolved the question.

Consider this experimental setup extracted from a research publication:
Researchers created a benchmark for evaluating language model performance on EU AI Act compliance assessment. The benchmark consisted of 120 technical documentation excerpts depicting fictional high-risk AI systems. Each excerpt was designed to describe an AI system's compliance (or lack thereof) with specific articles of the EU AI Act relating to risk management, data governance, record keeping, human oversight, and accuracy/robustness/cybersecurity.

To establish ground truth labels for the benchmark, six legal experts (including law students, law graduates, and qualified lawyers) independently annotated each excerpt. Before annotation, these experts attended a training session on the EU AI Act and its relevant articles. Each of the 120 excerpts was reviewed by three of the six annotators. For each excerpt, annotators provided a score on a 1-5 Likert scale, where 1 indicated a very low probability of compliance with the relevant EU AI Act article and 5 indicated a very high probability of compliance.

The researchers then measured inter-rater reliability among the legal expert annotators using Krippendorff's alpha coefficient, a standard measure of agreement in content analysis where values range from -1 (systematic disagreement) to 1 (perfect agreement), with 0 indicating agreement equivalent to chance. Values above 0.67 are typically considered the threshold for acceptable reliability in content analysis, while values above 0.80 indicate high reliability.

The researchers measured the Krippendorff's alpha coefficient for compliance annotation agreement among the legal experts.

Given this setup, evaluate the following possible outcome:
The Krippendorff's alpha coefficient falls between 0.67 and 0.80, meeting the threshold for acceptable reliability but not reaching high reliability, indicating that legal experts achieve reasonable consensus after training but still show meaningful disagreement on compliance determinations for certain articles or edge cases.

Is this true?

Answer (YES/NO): NO